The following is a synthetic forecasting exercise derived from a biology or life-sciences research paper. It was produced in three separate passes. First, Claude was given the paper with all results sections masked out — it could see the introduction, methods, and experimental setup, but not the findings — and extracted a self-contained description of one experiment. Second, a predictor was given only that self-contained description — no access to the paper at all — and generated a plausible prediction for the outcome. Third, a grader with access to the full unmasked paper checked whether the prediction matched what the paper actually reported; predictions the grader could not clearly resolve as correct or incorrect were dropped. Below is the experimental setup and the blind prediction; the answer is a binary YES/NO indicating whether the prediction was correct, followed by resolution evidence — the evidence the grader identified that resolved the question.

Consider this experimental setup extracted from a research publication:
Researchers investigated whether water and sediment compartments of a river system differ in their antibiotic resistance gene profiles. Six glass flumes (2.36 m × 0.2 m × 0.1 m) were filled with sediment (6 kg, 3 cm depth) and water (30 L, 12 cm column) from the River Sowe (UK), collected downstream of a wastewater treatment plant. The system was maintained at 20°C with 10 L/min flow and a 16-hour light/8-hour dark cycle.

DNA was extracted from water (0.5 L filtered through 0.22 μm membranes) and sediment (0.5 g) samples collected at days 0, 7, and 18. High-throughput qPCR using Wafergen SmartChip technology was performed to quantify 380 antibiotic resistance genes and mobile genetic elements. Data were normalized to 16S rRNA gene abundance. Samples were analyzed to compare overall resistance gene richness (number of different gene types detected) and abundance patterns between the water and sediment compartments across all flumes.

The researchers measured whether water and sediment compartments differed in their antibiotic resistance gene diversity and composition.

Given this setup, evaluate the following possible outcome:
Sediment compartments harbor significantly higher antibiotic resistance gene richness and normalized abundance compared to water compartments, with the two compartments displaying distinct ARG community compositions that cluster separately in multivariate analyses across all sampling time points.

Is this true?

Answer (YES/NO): NO